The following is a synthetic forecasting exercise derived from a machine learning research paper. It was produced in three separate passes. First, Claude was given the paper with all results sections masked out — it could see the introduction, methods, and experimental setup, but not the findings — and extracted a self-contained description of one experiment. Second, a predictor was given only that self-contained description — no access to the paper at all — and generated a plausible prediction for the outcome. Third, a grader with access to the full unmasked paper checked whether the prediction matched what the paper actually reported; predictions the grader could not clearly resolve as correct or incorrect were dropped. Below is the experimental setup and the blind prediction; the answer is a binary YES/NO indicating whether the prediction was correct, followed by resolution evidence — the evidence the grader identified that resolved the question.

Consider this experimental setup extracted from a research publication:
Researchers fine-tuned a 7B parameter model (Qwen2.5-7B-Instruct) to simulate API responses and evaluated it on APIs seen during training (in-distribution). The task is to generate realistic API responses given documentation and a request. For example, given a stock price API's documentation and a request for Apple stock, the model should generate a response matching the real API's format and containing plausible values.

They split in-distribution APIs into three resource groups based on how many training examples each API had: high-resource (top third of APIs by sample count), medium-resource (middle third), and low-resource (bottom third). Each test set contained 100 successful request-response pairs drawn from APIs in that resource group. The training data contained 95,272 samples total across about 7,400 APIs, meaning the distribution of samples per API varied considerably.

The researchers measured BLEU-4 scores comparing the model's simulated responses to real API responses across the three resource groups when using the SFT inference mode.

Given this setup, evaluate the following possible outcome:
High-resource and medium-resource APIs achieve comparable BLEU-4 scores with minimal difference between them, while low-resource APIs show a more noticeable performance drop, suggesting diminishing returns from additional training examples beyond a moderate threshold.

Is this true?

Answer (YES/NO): NO